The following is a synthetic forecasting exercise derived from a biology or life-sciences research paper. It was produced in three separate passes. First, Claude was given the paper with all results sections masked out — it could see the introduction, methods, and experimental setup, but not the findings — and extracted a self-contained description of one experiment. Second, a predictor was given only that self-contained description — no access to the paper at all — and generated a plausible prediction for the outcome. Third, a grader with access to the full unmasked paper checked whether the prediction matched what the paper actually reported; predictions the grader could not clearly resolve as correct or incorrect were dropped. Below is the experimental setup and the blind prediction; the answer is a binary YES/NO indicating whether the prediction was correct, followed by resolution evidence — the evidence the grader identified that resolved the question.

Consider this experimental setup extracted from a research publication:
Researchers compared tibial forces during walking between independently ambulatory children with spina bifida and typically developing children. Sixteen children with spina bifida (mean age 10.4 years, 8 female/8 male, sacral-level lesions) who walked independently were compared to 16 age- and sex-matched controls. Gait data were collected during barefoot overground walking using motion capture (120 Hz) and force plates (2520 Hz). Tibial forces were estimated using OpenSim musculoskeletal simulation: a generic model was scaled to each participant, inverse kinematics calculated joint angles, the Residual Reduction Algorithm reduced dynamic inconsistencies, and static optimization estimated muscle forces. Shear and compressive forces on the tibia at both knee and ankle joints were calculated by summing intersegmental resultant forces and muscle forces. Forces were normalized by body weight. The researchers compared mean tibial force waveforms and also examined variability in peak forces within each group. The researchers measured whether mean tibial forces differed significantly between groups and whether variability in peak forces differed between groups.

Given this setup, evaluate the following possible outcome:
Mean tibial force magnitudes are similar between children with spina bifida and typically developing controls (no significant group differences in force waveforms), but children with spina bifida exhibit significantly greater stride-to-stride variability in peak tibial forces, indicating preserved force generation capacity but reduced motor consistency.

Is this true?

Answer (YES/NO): NO